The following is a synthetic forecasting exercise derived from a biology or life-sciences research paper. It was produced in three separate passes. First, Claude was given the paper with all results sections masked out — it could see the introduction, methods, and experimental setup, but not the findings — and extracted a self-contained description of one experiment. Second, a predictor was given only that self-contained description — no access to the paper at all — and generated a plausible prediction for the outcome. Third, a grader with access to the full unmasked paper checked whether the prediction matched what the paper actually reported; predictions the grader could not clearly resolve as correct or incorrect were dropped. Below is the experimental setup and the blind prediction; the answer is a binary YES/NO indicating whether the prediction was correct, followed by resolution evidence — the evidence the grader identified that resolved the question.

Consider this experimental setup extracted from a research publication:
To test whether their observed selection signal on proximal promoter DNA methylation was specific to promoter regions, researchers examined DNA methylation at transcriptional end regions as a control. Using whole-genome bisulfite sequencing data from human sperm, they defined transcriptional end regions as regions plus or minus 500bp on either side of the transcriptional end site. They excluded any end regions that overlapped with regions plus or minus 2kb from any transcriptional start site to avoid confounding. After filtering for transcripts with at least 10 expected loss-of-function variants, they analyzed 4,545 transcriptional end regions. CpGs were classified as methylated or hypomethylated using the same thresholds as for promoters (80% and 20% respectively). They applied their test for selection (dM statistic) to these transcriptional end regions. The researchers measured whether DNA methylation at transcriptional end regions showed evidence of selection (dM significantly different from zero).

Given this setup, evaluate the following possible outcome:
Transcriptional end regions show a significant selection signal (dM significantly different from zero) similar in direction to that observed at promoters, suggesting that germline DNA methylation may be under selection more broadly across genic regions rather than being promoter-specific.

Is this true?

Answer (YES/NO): NO